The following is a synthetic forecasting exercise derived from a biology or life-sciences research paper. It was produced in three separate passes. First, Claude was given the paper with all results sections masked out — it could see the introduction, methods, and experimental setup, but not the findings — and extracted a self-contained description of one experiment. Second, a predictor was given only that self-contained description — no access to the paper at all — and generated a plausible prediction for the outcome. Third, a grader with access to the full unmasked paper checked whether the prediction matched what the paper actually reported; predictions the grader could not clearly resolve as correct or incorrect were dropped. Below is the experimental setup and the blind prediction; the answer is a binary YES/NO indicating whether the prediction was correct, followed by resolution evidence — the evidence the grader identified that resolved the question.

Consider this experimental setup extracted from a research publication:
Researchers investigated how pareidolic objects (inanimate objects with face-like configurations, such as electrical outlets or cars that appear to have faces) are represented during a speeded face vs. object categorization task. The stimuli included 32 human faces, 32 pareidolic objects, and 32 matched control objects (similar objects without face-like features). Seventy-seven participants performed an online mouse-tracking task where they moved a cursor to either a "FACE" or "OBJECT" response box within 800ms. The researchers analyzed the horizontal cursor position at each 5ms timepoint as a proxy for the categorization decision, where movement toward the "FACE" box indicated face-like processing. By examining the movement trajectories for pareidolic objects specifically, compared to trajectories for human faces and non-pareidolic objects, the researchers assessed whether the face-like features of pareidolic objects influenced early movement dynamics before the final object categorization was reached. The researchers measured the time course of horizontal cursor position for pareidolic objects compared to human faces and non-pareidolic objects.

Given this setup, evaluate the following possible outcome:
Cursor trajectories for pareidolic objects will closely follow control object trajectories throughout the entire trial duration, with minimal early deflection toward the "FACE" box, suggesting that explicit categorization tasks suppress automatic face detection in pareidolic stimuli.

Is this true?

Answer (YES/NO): NO